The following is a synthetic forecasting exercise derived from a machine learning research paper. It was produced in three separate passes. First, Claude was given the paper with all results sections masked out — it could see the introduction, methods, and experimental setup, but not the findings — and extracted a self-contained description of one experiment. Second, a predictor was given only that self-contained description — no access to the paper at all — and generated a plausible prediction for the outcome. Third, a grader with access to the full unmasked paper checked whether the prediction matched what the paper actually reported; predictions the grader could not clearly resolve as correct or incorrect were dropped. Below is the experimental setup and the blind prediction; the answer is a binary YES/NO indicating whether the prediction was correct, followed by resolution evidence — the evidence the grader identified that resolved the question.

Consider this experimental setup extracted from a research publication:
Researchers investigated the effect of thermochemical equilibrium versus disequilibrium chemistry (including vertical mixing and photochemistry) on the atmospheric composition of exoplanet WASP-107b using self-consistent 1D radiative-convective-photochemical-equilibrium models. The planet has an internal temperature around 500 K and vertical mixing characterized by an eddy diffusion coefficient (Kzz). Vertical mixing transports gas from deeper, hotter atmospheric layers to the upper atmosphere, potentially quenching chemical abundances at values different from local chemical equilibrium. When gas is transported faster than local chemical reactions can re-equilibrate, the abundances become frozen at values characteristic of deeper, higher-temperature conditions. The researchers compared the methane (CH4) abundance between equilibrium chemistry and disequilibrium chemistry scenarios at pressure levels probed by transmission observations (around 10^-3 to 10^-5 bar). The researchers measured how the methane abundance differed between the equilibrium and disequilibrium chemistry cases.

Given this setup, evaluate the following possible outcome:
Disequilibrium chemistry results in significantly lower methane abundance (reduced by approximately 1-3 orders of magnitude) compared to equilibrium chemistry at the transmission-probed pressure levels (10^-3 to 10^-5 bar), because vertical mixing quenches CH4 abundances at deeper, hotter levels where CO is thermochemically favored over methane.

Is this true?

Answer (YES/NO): YES